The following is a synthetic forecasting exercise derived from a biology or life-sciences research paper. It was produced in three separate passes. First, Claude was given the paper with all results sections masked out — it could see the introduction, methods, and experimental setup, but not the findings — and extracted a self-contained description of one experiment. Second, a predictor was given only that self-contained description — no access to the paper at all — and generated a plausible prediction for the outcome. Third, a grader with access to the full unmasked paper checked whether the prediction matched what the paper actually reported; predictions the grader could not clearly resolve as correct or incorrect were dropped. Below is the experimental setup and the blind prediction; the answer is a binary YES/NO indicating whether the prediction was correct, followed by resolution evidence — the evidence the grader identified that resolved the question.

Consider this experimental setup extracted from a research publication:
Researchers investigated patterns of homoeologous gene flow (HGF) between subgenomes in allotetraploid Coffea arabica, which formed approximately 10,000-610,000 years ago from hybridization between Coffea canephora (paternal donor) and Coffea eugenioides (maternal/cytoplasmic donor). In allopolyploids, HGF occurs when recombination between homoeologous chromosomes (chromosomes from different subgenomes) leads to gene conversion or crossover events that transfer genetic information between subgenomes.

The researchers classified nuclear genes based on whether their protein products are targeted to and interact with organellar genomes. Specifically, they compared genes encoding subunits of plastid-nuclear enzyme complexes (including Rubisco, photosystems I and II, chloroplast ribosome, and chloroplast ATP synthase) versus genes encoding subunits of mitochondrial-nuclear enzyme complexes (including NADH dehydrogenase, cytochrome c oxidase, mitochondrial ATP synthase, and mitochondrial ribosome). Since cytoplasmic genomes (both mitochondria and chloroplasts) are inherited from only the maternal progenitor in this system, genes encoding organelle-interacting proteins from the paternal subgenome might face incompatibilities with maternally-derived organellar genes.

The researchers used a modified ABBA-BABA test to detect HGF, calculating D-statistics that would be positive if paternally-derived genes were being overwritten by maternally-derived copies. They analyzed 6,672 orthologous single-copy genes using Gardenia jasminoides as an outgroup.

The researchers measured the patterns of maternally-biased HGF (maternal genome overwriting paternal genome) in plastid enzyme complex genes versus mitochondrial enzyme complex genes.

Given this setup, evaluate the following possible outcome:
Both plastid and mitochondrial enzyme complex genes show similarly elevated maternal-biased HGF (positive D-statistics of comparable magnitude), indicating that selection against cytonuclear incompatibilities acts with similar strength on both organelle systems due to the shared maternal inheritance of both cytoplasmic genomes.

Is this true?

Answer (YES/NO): NO